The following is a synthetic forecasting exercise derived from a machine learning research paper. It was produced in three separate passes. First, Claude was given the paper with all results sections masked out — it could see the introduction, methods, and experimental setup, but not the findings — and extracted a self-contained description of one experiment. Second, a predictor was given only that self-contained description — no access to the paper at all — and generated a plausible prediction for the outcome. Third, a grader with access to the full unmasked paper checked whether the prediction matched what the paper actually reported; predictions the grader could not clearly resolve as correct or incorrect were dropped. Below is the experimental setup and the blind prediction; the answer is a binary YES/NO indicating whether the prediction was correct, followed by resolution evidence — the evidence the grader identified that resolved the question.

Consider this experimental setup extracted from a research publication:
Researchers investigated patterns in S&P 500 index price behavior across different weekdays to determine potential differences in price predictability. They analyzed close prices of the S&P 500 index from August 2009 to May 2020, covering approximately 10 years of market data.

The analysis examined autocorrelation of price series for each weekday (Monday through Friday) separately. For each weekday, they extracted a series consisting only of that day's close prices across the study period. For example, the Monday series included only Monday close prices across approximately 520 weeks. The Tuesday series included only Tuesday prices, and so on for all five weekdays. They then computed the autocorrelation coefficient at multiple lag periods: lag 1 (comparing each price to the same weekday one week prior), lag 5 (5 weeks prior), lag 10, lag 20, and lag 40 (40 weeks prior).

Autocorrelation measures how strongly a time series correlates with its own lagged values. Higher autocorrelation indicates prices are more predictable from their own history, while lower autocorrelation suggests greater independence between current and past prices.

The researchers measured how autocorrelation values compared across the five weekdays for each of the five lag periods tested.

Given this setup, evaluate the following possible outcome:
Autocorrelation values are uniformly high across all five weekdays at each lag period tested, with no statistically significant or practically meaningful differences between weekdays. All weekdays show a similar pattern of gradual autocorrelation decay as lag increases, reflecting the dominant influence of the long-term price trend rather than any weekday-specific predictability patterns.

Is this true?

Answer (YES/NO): NO